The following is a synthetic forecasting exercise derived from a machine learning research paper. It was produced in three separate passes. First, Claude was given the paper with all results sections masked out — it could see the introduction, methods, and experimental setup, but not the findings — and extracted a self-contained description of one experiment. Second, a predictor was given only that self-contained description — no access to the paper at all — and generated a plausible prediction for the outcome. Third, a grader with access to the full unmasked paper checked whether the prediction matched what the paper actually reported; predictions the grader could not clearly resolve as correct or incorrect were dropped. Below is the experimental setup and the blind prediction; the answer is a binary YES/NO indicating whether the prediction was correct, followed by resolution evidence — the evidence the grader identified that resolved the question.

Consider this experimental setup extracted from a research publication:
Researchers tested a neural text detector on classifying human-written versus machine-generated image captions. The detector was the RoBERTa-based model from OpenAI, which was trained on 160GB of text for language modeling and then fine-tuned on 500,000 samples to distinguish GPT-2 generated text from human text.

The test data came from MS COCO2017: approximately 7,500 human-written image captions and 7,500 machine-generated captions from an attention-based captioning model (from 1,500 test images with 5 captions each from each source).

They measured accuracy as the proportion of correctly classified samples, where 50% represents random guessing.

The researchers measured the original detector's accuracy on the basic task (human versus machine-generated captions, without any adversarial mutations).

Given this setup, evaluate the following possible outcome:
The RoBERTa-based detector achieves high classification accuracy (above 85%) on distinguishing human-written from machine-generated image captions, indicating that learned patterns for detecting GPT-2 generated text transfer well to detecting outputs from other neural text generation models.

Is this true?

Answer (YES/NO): NO